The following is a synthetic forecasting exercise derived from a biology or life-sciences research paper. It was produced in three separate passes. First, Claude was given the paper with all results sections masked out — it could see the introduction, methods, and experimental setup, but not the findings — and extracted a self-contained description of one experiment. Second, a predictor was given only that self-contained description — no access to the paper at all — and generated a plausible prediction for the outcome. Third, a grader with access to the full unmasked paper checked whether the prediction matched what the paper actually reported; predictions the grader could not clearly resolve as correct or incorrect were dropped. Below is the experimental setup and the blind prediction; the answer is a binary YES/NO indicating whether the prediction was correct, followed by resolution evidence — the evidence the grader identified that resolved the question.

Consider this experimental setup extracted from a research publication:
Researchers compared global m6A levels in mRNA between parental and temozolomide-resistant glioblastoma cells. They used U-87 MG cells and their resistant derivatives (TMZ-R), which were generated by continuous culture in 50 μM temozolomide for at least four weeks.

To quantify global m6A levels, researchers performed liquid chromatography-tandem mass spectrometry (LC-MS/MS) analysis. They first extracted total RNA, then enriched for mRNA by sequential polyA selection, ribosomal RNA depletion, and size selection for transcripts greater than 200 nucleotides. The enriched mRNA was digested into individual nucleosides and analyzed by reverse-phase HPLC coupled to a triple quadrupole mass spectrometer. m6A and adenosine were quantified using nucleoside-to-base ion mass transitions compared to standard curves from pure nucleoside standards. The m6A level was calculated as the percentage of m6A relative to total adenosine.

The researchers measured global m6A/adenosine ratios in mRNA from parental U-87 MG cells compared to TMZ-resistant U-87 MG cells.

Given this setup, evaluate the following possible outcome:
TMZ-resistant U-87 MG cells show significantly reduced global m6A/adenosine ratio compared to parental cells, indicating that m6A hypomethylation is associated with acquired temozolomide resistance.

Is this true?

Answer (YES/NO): NO